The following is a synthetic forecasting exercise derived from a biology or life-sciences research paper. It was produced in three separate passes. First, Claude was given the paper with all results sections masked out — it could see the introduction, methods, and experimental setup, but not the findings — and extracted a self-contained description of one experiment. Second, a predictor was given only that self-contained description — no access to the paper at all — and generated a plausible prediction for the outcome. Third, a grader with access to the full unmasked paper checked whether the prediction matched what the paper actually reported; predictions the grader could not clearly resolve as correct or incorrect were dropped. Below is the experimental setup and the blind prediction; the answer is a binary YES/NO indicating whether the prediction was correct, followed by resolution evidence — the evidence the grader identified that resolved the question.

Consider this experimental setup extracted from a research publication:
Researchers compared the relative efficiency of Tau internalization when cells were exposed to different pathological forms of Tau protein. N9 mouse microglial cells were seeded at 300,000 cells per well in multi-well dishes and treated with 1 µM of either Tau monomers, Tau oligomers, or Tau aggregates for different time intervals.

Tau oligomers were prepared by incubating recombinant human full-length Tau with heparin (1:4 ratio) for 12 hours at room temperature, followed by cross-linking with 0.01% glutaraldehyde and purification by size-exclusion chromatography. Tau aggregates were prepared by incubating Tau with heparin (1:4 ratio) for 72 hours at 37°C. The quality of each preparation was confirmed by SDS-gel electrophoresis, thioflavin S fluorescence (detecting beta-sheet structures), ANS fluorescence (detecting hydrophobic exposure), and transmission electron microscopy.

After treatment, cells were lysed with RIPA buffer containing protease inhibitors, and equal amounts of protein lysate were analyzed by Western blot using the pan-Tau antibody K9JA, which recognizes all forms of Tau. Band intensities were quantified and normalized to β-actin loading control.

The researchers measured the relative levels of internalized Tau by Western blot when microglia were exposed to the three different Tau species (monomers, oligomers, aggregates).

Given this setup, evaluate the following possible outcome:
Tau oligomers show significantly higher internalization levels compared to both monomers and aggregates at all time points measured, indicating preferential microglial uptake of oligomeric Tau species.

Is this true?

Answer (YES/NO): NO